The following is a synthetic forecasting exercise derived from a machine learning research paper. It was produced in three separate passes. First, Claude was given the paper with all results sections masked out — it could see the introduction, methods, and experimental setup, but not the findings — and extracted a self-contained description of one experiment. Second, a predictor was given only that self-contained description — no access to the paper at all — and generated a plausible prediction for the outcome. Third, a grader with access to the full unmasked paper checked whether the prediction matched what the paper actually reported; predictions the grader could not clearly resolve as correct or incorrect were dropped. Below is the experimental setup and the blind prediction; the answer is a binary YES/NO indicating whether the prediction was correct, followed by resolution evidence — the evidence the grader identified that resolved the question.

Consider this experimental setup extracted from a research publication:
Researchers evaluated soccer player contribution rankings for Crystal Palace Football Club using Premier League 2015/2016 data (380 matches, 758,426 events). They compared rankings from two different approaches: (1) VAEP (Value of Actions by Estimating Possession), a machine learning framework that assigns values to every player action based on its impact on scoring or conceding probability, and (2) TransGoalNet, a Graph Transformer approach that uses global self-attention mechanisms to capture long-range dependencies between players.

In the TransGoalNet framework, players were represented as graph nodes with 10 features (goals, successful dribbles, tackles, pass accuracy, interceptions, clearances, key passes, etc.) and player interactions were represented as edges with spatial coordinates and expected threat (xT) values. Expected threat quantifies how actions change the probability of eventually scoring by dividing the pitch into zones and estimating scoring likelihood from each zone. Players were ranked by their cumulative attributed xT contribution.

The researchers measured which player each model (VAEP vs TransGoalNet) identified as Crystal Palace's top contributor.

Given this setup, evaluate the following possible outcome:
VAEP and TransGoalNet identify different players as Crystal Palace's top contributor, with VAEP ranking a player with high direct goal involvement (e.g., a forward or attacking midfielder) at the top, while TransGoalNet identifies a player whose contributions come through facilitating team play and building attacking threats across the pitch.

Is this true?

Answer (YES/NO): NO